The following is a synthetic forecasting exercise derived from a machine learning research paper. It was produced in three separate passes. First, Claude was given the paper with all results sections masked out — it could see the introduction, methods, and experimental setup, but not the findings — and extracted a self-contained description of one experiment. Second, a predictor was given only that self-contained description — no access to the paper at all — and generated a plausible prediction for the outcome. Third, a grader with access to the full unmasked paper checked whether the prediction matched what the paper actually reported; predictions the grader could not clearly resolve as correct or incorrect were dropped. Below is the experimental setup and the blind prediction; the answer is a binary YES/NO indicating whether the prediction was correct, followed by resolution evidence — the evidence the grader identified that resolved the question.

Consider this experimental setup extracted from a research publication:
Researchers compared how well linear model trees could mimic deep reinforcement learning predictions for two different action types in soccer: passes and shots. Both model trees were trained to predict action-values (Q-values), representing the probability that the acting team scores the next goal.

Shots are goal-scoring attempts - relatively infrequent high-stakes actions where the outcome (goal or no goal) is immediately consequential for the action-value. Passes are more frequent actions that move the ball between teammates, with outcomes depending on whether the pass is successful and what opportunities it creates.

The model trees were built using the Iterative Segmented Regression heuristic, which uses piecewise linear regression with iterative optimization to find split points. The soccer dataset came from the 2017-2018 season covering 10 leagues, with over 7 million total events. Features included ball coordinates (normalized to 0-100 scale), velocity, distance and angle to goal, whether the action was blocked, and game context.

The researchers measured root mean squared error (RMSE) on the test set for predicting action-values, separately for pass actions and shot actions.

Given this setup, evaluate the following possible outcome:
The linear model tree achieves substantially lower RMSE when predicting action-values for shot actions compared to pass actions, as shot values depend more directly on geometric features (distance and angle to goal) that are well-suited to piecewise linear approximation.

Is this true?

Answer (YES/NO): YES